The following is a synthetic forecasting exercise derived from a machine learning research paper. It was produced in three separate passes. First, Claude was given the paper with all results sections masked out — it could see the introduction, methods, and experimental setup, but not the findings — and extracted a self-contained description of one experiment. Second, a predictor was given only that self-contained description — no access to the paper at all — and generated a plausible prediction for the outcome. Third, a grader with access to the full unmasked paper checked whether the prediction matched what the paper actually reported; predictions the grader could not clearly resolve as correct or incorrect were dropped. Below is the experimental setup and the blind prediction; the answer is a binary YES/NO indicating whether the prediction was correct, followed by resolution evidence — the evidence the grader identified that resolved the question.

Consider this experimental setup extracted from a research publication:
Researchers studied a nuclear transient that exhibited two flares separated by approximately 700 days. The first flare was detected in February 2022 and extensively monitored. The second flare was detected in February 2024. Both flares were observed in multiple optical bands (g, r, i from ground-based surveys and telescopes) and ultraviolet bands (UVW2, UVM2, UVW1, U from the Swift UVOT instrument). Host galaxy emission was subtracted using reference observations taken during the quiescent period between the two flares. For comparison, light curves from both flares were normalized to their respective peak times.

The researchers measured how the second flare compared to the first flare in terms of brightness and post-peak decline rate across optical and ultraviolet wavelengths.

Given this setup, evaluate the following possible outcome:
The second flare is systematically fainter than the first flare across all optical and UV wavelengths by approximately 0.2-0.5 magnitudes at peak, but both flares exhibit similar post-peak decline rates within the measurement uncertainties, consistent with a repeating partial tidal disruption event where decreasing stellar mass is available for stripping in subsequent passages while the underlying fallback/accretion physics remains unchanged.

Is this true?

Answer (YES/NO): NO